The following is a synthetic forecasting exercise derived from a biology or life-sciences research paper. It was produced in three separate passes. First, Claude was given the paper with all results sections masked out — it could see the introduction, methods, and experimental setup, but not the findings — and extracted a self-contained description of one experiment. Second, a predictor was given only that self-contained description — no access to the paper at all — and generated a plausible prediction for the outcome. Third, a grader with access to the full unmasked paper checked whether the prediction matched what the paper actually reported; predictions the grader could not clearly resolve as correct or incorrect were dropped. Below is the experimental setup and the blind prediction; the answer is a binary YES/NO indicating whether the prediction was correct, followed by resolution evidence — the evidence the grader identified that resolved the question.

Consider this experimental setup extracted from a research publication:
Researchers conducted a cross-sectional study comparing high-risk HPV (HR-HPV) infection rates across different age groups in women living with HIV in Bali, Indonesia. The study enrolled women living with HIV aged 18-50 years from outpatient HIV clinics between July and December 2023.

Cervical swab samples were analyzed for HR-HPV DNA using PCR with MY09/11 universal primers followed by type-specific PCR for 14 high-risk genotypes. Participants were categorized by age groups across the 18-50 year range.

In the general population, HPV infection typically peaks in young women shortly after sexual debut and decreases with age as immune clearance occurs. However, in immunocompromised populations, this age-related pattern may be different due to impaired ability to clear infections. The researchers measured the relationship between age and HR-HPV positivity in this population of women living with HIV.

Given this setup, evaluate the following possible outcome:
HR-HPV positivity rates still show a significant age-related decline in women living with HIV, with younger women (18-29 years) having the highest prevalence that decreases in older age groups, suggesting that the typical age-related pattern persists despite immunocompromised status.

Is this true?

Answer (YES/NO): NO